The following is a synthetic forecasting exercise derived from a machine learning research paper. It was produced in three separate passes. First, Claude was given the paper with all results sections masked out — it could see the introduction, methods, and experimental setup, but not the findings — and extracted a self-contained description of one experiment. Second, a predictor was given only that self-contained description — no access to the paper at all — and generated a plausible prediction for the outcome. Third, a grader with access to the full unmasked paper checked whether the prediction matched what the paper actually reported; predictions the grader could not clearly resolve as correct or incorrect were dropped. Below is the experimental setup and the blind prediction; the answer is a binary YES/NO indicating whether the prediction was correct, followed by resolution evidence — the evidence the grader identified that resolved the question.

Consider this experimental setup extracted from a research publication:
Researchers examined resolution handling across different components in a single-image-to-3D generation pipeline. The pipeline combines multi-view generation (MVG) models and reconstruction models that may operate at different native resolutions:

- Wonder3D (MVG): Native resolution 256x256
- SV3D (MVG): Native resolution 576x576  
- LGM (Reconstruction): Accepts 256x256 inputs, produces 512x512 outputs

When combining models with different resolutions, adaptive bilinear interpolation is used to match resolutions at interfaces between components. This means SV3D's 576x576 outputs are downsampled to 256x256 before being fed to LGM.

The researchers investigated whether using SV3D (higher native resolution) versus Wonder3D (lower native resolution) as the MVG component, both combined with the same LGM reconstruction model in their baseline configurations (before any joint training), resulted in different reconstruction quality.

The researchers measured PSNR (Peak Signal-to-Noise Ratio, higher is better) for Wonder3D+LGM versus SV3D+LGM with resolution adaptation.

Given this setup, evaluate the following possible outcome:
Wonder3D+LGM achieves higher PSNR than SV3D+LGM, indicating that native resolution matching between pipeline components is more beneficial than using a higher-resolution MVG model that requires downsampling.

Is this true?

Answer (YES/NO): NO